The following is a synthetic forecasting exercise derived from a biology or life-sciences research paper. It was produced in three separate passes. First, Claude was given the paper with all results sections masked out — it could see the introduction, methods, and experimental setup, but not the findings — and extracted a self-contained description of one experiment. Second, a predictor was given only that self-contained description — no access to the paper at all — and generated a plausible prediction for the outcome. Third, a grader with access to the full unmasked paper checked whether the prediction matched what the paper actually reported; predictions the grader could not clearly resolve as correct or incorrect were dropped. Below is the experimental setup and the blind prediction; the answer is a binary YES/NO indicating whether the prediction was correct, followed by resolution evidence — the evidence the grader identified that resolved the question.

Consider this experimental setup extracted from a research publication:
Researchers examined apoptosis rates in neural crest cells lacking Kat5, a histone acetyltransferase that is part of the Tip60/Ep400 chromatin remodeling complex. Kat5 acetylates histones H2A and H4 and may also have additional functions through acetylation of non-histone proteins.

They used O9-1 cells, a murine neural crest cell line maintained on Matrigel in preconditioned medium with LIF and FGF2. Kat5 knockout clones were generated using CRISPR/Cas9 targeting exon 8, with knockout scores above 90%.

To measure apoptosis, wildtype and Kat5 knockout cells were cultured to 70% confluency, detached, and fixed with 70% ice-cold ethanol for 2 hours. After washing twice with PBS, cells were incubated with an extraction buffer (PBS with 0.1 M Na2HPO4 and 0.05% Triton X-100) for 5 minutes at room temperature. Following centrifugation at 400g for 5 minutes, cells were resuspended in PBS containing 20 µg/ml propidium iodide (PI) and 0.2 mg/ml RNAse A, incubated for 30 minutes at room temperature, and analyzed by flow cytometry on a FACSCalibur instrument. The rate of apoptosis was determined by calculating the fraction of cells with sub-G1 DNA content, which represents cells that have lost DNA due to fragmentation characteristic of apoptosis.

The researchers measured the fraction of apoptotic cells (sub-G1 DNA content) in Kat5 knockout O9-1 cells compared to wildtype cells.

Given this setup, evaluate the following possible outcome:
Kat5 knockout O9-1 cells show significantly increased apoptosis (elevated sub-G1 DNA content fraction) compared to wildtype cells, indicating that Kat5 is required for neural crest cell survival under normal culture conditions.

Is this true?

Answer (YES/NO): NO